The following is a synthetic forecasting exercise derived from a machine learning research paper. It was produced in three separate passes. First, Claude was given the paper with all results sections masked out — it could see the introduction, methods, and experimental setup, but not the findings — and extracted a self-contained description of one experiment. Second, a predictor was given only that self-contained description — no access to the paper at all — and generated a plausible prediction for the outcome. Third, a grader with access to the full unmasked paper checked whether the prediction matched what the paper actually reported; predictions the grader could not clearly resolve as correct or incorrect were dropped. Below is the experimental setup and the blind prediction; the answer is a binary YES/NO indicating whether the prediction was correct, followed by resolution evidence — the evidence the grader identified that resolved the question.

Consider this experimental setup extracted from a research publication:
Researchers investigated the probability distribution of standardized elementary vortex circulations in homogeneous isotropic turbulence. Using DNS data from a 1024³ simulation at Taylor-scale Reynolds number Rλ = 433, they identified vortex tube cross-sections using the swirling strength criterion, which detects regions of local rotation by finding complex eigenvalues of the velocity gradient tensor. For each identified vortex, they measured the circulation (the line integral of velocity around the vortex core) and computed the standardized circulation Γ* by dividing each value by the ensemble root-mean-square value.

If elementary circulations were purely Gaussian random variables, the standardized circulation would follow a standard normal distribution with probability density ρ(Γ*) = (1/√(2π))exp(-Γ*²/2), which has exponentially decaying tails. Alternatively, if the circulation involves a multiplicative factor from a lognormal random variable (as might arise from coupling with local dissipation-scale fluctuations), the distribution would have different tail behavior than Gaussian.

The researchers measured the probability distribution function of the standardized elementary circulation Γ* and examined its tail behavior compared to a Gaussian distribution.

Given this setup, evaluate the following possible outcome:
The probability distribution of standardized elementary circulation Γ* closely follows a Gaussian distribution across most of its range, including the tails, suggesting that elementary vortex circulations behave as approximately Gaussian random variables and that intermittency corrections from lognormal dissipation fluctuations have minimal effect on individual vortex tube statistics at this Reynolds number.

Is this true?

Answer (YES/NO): NO